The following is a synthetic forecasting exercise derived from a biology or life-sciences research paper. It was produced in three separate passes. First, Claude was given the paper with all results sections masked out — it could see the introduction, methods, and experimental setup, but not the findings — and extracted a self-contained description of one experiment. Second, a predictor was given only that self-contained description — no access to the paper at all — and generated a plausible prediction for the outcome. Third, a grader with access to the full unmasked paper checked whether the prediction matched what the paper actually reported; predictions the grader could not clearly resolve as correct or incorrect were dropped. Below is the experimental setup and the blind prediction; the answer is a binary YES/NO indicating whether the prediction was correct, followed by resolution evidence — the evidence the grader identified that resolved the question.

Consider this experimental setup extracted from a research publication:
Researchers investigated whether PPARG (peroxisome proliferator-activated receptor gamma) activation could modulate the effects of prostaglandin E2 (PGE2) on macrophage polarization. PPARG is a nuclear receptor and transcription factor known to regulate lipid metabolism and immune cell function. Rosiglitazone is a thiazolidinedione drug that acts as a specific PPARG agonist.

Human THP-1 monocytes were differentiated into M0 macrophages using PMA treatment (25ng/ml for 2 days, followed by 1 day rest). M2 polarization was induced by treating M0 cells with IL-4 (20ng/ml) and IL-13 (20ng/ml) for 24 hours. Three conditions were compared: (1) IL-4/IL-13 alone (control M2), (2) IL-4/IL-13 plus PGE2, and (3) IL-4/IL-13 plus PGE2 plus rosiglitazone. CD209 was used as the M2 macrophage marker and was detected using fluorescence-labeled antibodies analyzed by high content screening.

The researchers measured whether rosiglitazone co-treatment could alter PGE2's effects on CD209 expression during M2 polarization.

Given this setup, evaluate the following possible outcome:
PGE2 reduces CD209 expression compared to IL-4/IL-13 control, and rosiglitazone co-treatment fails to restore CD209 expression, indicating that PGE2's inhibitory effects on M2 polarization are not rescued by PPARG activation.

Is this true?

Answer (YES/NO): NO